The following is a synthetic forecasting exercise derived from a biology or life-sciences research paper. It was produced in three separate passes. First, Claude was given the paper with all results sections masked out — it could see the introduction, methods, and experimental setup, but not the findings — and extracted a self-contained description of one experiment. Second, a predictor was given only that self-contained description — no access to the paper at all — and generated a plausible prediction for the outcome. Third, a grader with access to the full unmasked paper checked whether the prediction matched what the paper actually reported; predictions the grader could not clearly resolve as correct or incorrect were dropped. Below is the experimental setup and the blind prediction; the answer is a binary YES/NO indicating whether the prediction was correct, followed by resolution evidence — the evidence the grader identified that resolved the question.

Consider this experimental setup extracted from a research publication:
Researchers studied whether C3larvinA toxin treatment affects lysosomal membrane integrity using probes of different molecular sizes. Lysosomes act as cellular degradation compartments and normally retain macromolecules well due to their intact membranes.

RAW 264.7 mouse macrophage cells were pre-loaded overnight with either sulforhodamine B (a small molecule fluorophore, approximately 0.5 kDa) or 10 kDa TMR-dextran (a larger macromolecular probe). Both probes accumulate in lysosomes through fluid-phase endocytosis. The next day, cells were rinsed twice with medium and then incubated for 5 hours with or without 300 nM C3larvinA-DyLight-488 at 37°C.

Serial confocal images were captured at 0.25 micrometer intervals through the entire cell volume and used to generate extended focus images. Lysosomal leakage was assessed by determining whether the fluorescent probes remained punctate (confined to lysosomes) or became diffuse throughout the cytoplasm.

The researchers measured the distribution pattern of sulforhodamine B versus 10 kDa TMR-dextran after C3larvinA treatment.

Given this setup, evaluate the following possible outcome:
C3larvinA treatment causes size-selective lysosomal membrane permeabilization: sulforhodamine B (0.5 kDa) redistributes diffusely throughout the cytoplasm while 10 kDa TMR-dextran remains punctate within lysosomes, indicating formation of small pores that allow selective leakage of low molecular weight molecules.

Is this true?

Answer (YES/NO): NO